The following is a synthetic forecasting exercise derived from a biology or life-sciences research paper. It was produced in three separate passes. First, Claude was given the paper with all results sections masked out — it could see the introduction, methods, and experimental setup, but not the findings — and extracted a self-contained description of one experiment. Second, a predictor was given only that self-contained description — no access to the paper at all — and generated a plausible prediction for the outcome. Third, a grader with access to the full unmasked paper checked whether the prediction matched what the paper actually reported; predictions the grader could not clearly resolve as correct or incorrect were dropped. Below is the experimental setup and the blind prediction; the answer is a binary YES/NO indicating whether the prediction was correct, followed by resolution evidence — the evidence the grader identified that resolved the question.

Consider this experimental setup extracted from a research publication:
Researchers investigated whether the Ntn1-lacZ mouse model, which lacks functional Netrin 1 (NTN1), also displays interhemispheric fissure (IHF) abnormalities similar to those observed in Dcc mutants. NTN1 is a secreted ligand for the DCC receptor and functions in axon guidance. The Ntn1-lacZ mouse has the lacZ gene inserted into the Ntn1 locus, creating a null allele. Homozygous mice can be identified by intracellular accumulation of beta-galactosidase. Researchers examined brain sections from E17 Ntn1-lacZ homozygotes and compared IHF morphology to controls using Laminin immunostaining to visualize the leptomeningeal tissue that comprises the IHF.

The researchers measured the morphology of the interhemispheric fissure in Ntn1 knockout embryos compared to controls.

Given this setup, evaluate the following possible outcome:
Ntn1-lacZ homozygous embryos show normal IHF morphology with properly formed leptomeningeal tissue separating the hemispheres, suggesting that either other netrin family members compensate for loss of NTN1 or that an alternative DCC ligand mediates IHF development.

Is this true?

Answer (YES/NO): NO